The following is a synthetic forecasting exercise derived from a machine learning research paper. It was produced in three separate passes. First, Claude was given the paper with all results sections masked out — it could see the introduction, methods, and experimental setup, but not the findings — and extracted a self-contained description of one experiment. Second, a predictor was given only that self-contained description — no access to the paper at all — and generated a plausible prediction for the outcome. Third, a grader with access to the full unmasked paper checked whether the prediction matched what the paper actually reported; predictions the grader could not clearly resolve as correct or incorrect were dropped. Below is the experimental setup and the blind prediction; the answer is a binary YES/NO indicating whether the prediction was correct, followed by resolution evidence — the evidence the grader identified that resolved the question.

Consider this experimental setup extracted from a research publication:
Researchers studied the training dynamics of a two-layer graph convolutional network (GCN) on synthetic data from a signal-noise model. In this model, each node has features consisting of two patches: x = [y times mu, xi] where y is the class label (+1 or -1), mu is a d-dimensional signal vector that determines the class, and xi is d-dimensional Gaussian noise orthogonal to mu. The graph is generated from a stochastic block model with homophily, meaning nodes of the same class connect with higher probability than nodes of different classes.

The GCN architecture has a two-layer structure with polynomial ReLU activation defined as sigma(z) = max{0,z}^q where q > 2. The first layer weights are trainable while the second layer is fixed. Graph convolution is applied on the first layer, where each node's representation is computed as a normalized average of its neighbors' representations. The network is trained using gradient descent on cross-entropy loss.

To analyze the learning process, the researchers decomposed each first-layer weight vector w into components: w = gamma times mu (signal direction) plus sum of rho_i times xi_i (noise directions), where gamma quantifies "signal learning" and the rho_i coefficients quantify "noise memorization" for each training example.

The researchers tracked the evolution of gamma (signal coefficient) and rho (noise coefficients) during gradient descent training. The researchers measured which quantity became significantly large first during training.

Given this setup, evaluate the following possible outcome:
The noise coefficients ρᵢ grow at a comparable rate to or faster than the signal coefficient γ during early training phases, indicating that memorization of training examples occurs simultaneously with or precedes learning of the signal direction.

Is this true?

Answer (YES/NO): NO